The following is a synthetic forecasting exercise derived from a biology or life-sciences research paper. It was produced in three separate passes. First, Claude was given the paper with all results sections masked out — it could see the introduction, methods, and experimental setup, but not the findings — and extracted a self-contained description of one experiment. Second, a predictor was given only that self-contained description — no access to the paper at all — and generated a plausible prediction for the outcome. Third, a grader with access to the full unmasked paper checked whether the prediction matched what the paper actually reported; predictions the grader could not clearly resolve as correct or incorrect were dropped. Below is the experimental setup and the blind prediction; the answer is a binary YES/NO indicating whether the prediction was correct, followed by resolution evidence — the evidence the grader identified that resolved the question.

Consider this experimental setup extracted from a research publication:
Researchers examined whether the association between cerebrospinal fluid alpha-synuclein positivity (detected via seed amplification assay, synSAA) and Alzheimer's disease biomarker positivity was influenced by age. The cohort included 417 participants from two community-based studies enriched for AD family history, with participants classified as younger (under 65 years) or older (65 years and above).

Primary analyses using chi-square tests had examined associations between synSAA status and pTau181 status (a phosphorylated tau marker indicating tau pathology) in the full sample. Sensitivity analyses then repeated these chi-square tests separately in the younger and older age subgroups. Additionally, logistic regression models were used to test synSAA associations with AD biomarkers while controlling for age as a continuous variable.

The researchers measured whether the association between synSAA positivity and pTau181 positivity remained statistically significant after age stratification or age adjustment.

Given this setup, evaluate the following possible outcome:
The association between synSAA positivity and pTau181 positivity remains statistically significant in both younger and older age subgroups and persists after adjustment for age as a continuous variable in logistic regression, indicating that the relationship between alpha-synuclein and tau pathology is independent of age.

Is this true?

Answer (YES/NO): NO